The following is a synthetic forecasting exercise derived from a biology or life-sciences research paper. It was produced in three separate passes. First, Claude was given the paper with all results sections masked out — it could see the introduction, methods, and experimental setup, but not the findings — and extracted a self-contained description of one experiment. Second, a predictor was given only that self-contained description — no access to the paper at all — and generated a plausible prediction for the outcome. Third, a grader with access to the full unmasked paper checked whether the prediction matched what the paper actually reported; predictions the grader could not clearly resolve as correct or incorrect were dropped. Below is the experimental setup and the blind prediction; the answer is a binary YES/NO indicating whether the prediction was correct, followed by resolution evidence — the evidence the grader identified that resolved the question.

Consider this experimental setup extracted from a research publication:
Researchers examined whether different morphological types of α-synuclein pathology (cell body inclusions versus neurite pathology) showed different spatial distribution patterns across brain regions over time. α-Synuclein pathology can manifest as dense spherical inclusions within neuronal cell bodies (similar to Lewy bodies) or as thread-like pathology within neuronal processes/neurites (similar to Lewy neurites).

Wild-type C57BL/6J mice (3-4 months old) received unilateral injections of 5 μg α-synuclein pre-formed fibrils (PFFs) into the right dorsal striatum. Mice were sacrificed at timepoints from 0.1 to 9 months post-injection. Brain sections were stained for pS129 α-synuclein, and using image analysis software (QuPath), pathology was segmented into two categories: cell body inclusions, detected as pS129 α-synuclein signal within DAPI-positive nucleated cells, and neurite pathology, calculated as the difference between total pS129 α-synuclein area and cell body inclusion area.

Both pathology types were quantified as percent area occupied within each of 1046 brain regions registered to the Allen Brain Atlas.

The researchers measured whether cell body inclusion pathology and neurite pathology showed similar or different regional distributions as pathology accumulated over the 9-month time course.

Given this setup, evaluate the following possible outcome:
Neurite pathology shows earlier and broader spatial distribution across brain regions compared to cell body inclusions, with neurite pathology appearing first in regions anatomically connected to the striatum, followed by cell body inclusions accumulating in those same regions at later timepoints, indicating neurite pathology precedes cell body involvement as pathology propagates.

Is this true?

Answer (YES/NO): YES